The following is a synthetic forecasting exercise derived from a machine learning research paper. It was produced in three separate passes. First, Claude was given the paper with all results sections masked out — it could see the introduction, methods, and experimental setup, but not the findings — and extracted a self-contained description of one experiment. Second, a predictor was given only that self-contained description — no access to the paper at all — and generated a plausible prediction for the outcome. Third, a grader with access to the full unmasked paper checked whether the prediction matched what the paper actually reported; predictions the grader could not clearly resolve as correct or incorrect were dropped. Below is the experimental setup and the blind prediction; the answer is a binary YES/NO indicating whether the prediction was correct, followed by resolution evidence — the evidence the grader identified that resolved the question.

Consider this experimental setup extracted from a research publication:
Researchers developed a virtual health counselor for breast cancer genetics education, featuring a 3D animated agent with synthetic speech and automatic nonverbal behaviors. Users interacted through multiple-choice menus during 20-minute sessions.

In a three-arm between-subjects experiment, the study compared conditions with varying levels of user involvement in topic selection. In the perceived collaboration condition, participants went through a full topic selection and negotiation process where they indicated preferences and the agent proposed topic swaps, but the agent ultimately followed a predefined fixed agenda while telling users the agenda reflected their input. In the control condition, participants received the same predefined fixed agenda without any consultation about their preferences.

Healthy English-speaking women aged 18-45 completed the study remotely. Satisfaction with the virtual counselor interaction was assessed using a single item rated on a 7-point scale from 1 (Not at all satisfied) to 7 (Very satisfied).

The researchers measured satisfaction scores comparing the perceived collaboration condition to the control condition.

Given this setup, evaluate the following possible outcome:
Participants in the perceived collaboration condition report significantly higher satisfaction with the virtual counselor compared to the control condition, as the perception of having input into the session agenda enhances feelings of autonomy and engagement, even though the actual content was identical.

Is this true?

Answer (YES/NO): NO